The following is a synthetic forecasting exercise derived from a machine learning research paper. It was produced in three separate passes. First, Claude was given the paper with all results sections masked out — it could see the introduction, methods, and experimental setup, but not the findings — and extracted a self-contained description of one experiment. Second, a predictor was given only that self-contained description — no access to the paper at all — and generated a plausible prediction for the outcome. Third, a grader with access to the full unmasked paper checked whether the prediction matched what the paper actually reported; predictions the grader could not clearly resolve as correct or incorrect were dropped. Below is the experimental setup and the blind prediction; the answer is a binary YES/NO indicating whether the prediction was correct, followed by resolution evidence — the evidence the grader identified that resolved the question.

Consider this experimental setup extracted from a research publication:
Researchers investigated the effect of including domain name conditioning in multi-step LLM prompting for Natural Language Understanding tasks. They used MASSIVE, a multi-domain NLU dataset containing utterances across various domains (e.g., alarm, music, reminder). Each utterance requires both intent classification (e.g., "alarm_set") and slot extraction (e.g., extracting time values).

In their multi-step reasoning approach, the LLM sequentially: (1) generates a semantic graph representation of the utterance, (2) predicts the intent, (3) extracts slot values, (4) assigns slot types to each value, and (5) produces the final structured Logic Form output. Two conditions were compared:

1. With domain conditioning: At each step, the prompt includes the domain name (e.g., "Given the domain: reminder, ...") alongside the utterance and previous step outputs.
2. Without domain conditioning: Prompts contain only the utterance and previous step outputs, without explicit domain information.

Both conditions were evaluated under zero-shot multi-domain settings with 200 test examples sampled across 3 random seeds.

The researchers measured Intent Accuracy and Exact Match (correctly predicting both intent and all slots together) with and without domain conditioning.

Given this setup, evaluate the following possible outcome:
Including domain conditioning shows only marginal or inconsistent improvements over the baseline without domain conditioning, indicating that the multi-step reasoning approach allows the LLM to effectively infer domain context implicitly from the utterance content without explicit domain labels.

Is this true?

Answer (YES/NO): NO